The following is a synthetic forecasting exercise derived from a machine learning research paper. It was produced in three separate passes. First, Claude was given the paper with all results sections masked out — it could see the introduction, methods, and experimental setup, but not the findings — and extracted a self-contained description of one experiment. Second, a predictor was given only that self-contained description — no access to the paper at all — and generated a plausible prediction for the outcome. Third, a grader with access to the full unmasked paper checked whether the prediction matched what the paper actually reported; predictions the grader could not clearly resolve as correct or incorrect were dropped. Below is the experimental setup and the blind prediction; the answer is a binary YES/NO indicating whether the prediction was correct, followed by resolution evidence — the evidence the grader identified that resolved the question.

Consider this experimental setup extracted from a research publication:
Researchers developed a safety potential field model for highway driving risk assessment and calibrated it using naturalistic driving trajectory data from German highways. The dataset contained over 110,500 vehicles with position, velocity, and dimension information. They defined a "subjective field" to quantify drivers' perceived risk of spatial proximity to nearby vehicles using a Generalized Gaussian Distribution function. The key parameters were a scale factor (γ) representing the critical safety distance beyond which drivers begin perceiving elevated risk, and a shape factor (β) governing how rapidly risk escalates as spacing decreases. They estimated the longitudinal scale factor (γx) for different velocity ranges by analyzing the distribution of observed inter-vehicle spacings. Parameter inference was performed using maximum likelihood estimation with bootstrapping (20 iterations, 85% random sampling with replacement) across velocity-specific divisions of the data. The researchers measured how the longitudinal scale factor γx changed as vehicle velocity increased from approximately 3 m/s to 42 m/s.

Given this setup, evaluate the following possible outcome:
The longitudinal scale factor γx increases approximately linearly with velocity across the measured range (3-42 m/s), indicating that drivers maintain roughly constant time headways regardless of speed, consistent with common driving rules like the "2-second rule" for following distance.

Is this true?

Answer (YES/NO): NO